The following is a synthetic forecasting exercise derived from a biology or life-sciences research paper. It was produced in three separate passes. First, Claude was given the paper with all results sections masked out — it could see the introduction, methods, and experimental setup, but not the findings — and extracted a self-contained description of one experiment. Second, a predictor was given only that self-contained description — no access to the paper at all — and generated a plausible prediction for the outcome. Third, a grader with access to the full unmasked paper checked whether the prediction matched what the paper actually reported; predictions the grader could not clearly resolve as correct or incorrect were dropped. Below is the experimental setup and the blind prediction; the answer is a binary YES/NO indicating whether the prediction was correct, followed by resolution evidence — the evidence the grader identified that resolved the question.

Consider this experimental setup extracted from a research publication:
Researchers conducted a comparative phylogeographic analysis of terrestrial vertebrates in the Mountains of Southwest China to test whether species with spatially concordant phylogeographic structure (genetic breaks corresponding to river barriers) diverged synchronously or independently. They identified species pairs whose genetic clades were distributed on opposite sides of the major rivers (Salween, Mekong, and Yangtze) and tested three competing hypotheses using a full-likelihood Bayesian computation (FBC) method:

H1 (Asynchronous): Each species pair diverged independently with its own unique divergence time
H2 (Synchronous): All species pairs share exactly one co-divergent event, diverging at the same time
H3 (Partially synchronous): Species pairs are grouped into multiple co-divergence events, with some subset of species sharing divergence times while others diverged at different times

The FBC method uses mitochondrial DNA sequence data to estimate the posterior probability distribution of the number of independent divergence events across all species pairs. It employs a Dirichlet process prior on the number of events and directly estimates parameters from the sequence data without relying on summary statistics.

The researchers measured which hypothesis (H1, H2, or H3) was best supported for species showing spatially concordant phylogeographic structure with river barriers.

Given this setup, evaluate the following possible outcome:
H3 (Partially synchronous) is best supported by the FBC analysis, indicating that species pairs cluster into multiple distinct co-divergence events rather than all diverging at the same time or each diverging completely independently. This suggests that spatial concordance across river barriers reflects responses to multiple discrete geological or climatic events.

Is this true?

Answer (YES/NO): YES